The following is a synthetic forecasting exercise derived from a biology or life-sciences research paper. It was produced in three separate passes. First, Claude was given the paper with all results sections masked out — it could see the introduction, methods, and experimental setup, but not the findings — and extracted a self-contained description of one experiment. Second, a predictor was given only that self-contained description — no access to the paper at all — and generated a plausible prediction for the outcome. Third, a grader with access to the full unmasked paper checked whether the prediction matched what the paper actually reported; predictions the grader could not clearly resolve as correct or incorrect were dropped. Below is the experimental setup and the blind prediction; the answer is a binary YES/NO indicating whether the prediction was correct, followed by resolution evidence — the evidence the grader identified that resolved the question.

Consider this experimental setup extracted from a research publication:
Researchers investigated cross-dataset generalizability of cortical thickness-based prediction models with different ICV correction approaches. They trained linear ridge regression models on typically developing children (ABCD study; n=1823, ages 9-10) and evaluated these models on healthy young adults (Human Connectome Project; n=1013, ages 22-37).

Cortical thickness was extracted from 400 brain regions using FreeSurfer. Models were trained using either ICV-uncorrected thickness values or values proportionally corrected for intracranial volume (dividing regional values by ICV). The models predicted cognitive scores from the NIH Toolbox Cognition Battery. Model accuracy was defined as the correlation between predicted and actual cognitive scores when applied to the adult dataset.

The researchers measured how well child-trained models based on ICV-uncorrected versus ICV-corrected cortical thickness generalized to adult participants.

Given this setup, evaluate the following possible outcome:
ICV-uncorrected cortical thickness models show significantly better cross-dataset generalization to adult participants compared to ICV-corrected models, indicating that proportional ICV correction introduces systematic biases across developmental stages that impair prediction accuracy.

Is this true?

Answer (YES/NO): NO